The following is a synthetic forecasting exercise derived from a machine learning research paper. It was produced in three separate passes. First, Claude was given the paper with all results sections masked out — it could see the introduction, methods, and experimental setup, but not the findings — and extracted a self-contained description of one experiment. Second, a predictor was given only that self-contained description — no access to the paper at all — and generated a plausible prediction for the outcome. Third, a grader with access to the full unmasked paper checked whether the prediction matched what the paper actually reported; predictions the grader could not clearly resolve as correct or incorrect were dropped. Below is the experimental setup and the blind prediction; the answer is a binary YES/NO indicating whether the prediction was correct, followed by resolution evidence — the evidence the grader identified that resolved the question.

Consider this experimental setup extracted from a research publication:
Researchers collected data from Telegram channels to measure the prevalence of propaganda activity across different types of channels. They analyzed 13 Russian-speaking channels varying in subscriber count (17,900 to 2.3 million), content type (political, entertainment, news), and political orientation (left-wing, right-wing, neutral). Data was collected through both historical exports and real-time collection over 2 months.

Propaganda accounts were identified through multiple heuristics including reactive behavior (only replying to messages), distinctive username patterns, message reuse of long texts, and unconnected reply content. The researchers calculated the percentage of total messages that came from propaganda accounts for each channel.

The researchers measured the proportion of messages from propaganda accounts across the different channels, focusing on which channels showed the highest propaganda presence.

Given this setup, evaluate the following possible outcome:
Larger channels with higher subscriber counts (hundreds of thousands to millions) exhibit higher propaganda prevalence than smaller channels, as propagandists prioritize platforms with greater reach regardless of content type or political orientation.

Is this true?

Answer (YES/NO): NO